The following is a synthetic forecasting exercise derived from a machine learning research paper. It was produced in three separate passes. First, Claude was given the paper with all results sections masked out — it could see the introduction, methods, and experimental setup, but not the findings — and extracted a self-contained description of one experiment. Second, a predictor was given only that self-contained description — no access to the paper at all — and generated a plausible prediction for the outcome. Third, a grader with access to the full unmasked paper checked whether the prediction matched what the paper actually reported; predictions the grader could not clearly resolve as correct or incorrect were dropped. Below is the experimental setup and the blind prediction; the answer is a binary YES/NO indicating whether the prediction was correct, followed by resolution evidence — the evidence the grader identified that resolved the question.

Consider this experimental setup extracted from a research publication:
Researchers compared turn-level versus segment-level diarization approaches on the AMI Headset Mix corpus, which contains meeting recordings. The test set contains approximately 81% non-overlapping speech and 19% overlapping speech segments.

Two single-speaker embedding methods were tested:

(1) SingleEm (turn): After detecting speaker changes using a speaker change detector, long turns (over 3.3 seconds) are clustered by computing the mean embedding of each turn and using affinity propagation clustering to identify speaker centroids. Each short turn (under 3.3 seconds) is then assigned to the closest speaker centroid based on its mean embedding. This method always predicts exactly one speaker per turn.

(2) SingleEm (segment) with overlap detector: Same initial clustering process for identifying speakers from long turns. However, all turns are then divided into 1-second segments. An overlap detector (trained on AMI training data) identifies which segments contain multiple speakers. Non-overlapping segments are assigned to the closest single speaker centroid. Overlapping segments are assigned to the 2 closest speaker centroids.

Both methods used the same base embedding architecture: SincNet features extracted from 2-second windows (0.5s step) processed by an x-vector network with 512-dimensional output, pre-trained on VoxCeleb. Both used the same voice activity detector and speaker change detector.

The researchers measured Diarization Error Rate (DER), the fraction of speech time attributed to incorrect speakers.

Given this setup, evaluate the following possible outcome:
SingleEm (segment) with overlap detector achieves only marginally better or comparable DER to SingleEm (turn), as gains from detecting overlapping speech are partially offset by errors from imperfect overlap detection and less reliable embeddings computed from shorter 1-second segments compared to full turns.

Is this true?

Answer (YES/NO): NO